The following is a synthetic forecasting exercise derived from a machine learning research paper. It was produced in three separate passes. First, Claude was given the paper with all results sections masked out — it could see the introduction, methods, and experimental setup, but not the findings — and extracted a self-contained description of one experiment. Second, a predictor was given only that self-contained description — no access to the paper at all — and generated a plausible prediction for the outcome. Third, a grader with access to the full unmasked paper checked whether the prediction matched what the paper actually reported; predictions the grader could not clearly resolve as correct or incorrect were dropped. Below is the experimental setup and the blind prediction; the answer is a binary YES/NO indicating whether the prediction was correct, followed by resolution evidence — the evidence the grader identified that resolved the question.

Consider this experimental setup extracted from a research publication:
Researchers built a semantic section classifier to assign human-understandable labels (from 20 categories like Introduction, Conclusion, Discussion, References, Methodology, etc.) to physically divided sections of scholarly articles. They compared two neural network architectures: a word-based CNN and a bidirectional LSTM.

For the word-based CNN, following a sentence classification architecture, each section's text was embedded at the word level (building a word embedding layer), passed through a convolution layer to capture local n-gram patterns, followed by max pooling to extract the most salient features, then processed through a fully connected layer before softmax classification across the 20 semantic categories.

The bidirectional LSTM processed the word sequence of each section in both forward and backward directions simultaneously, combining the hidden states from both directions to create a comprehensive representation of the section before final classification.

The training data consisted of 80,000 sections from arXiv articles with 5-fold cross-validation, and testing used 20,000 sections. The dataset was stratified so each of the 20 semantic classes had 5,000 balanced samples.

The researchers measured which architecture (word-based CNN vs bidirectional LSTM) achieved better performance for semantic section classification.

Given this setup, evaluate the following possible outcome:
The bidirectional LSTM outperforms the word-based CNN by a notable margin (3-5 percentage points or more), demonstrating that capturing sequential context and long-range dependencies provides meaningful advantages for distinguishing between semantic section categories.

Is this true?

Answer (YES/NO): NO